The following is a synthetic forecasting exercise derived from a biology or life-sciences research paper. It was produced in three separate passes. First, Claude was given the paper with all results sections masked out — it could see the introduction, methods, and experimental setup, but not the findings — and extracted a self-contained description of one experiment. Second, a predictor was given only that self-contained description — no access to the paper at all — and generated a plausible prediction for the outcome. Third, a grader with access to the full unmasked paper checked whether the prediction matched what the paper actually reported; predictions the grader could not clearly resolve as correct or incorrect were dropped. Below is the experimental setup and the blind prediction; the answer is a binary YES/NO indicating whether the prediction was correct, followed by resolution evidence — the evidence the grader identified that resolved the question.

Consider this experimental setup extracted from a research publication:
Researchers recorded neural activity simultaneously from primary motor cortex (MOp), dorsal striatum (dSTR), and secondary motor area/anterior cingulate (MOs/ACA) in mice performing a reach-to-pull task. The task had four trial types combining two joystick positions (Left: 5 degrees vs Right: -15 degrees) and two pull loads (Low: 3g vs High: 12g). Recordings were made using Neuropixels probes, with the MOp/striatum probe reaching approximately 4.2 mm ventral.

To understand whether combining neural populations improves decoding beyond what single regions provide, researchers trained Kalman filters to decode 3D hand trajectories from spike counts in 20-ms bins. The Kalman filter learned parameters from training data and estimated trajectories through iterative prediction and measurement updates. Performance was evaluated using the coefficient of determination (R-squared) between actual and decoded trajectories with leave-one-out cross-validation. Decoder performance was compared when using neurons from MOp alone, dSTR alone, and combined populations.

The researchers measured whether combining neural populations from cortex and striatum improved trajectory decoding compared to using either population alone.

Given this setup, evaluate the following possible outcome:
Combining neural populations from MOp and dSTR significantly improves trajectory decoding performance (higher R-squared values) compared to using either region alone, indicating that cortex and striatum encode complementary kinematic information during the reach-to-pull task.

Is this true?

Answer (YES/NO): NO